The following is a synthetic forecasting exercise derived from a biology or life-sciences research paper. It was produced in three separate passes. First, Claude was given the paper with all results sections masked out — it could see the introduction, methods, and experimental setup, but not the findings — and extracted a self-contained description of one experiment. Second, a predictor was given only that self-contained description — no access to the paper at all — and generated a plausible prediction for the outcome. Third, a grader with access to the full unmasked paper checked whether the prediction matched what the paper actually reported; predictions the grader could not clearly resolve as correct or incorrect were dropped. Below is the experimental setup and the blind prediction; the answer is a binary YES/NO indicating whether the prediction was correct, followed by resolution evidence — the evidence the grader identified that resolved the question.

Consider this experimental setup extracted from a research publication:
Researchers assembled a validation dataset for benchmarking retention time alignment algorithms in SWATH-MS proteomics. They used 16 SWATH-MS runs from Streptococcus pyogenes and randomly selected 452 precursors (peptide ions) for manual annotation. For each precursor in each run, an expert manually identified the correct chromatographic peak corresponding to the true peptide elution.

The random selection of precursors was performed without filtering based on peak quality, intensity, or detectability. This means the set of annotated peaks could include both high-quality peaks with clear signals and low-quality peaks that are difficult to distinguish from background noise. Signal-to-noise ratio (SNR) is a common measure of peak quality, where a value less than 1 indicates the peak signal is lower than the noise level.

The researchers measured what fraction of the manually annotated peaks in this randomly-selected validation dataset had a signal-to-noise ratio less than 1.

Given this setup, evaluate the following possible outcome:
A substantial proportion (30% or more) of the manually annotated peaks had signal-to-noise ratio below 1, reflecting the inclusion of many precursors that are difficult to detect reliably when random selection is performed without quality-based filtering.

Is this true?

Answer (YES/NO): NO